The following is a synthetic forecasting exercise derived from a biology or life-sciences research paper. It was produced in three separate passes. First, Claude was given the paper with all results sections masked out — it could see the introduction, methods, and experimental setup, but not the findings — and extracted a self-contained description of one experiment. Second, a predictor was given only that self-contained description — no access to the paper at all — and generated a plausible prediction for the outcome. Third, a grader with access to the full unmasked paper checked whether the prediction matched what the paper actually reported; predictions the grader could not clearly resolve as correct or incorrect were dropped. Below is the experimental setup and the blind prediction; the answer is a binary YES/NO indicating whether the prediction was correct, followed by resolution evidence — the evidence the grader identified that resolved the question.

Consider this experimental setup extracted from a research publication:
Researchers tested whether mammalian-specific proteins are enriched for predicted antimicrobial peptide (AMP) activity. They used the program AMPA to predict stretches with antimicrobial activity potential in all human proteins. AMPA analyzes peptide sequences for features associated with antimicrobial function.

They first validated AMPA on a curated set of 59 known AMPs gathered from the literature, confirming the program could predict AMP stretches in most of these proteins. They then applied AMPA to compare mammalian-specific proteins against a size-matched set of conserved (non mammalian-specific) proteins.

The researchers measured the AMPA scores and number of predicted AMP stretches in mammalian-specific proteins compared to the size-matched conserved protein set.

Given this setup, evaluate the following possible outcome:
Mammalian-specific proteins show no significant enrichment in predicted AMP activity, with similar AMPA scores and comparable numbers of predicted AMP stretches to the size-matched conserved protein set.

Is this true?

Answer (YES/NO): NO